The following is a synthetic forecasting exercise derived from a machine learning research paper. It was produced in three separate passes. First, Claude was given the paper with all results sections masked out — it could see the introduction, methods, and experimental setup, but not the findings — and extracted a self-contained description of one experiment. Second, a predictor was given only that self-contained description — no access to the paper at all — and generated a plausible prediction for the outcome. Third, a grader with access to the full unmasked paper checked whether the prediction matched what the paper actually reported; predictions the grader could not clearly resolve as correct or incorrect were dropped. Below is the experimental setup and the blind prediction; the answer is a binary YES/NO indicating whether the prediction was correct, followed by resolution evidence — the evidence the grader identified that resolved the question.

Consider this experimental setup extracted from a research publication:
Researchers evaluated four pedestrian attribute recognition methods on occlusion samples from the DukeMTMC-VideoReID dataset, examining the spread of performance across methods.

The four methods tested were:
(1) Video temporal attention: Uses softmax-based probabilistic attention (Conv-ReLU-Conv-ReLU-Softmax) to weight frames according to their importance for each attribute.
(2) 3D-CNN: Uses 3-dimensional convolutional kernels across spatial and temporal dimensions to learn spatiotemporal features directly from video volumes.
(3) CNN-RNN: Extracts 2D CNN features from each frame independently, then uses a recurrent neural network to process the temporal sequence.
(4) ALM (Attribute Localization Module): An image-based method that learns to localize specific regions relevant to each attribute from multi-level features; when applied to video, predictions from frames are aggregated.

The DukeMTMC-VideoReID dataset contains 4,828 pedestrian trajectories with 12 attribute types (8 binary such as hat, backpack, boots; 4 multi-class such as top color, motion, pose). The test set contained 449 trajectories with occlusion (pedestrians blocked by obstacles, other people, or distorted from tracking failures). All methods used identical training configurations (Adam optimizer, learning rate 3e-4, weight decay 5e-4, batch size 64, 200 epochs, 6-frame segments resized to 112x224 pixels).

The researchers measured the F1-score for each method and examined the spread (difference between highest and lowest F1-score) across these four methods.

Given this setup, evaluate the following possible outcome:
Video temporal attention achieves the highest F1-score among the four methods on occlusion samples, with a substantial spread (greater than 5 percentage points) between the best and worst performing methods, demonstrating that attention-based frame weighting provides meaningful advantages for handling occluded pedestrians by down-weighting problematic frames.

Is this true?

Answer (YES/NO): YES